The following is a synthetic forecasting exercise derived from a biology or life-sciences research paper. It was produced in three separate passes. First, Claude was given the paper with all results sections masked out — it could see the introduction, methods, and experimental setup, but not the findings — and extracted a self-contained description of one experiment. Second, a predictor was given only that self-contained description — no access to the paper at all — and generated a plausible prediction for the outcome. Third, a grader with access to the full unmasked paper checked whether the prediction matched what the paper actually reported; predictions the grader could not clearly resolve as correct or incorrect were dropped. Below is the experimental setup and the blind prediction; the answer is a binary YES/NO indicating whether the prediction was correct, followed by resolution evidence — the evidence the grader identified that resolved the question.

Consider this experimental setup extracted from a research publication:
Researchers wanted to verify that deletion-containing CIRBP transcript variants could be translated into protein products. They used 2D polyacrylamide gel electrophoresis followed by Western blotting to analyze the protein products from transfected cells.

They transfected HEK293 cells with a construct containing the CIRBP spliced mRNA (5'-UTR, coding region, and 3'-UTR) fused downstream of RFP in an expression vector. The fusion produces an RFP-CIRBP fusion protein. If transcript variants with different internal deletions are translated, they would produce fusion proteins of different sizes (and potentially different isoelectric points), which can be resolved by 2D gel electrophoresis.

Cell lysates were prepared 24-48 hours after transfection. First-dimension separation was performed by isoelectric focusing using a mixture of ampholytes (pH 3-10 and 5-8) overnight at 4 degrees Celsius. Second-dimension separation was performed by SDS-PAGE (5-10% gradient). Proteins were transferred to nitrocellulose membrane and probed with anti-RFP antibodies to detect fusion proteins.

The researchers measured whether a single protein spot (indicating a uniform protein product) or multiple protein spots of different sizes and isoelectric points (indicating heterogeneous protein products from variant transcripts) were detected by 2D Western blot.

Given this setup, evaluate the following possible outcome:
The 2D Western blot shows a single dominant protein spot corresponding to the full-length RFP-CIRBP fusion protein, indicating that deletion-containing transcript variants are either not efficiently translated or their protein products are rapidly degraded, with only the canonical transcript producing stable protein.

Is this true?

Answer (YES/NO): NO